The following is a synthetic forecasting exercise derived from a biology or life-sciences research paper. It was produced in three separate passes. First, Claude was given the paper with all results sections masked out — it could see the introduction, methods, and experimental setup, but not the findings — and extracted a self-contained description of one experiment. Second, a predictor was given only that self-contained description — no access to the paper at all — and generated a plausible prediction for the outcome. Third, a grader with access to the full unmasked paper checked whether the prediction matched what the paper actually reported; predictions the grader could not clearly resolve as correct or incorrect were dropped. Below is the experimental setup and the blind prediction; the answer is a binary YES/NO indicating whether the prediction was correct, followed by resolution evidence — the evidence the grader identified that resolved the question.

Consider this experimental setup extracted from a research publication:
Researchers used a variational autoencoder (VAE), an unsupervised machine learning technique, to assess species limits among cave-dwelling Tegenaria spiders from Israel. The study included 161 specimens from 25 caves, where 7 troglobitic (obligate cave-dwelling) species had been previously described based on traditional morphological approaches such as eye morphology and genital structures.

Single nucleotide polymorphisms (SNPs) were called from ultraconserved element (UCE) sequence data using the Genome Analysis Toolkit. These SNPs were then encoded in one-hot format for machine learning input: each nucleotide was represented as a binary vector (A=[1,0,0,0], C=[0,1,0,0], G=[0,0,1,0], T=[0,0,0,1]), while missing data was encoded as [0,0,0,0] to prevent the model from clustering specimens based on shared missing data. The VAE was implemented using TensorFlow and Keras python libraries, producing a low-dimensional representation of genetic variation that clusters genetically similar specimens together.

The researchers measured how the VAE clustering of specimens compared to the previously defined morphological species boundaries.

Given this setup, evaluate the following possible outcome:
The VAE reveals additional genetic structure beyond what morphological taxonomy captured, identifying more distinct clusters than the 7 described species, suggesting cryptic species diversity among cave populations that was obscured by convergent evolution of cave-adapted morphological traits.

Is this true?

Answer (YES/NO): NO